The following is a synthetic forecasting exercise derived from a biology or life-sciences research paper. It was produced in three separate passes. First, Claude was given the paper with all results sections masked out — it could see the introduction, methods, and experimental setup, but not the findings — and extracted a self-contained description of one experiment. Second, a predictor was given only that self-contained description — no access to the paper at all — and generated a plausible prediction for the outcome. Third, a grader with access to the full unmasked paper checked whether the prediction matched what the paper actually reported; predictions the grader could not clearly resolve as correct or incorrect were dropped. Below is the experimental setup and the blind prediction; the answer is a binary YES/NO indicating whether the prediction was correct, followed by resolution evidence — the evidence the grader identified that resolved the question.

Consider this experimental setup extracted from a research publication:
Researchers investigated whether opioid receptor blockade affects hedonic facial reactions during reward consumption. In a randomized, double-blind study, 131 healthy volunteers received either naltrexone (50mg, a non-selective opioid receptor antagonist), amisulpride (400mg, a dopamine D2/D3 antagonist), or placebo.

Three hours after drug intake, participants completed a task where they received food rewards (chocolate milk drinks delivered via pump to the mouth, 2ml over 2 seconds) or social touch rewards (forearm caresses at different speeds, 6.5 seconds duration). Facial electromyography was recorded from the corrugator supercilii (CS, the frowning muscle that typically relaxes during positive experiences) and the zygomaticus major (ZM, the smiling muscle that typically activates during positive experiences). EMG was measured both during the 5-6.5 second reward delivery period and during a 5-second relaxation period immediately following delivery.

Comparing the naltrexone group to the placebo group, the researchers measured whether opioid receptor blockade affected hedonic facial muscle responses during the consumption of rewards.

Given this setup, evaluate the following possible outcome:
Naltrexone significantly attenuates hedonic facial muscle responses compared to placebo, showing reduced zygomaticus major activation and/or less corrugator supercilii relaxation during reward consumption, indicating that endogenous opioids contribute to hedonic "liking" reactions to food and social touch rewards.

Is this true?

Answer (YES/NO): YES